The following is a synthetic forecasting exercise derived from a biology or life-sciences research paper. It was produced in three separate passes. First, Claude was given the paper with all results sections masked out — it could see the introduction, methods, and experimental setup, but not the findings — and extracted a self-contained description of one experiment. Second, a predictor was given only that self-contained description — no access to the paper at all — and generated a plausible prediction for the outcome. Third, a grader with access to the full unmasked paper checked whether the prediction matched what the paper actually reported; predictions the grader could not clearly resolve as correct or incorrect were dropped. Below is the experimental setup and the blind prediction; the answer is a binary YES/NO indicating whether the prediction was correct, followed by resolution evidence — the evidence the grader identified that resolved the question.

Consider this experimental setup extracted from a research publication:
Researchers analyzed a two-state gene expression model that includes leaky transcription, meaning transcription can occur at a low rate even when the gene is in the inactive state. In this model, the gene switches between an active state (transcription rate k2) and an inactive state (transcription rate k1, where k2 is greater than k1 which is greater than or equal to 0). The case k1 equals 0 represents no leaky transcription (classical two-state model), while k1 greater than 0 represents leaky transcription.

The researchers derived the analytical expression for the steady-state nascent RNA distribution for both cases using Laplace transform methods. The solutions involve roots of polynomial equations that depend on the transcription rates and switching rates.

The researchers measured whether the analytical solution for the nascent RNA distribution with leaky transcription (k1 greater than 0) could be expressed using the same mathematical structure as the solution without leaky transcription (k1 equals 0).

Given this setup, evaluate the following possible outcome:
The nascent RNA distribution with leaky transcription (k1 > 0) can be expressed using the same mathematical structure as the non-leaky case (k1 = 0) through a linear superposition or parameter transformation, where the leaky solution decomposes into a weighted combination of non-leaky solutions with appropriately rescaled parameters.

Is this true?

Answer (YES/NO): NO